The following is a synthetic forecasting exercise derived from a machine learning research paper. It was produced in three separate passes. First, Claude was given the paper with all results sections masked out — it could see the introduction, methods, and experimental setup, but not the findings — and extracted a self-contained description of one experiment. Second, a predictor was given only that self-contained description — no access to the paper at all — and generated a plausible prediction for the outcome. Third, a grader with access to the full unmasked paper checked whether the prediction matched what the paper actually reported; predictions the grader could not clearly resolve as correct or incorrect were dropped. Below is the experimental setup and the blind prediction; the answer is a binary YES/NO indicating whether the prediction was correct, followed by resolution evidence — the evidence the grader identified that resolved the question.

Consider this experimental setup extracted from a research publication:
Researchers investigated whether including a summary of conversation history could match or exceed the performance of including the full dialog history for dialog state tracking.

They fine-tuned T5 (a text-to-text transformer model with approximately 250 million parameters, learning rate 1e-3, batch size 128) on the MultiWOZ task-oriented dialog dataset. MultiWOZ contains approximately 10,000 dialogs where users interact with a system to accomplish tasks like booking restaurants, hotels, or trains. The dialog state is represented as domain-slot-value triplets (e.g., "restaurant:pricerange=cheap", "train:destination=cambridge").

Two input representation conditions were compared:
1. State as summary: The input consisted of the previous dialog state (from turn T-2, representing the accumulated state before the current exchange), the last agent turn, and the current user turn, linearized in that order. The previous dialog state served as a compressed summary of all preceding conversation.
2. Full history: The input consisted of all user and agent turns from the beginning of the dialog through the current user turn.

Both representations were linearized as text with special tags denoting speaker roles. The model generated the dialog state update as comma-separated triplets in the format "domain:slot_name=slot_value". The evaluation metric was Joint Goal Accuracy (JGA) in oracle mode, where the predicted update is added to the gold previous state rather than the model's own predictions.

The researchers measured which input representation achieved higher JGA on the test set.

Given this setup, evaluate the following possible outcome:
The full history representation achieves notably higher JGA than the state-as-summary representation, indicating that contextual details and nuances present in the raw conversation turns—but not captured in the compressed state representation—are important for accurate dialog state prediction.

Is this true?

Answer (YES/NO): NO